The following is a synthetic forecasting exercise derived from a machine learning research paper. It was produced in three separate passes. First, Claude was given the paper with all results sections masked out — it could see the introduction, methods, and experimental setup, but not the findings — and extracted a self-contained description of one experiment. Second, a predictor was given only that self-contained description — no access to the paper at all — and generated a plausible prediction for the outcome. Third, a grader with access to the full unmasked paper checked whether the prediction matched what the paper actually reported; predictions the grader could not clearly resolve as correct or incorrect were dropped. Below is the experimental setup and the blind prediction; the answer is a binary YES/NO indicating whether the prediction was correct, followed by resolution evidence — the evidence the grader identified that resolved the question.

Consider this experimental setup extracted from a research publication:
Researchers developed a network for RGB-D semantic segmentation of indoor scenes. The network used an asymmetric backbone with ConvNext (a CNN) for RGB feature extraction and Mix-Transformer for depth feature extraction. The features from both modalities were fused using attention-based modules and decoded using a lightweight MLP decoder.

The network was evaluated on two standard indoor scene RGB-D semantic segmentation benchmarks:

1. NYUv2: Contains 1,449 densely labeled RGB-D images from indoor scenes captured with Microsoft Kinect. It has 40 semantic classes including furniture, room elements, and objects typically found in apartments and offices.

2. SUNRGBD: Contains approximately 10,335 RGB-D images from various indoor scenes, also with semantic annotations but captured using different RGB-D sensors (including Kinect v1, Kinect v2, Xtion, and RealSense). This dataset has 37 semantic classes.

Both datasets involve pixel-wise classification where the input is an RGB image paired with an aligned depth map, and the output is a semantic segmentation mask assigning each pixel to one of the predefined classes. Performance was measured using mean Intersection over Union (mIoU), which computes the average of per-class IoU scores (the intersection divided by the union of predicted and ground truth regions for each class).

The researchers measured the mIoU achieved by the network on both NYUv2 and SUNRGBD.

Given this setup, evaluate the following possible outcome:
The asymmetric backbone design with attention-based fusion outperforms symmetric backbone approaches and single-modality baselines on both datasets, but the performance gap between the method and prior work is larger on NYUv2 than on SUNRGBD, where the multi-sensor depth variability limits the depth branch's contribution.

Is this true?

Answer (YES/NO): NO